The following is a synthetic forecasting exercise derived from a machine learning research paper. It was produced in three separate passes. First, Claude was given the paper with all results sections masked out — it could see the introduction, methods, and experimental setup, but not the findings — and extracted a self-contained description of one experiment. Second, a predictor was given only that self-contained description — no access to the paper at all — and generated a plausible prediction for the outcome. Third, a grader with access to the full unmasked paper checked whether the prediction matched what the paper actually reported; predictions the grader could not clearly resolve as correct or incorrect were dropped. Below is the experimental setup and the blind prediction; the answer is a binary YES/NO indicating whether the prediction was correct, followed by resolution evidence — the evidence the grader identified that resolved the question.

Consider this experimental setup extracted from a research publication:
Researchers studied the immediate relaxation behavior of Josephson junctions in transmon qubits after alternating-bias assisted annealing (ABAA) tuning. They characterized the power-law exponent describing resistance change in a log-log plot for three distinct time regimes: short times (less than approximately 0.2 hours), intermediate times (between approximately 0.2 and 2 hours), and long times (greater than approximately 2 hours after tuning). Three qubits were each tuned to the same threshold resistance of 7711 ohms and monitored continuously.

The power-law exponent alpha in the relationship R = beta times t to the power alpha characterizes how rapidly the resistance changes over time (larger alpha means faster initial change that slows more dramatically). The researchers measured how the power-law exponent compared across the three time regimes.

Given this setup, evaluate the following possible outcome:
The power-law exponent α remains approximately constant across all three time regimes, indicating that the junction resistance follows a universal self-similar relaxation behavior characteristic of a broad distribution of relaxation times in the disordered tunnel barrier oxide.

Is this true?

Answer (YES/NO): NO